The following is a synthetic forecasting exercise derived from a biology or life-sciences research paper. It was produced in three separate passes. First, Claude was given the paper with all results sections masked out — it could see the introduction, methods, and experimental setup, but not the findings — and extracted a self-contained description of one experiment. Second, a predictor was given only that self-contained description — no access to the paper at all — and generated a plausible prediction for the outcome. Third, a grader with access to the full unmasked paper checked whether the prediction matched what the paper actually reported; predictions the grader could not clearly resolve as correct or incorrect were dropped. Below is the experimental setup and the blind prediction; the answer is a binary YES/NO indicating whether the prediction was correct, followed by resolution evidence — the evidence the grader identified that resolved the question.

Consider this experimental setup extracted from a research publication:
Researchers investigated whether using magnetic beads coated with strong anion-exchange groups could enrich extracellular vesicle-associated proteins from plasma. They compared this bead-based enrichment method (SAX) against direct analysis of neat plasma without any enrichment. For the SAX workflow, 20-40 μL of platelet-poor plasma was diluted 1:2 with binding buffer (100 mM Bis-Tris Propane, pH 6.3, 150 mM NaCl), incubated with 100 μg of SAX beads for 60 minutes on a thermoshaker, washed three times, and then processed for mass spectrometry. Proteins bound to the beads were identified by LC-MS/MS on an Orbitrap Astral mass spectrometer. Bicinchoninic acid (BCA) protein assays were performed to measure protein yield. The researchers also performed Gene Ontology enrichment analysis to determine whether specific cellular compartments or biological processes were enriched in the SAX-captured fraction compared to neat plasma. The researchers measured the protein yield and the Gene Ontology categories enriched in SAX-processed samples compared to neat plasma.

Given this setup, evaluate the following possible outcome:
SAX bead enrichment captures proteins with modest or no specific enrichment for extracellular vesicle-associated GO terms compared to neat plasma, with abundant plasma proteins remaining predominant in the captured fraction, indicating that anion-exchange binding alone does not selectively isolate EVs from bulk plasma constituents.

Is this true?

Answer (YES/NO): NO